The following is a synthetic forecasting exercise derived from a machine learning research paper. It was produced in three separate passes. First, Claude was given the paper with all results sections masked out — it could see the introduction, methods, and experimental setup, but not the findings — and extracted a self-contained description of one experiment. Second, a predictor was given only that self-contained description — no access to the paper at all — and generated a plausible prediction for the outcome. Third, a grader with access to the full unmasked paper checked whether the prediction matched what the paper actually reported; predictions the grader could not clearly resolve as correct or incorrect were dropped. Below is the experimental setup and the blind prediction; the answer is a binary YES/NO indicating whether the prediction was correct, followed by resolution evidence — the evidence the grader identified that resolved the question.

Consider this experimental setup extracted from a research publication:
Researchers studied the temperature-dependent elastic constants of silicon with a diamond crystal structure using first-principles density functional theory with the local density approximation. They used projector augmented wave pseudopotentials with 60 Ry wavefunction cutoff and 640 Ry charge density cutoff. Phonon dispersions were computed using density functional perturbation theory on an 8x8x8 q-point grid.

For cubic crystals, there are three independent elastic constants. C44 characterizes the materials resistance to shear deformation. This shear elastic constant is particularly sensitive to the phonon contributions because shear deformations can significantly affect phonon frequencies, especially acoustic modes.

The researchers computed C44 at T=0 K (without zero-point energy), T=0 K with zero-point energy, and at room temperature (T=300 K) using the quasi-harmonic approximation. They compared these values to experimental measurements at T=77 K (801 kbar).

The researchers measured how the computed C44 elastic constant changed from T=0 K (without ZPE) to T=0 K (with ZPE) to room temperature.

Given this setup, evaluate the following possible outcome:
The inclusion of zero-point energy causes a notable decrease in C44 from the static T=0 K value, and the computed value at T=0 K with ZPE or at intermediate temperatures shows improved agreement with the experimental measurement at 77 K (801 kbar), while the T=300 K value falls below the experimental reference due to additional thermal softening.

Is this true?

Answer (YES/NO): NO